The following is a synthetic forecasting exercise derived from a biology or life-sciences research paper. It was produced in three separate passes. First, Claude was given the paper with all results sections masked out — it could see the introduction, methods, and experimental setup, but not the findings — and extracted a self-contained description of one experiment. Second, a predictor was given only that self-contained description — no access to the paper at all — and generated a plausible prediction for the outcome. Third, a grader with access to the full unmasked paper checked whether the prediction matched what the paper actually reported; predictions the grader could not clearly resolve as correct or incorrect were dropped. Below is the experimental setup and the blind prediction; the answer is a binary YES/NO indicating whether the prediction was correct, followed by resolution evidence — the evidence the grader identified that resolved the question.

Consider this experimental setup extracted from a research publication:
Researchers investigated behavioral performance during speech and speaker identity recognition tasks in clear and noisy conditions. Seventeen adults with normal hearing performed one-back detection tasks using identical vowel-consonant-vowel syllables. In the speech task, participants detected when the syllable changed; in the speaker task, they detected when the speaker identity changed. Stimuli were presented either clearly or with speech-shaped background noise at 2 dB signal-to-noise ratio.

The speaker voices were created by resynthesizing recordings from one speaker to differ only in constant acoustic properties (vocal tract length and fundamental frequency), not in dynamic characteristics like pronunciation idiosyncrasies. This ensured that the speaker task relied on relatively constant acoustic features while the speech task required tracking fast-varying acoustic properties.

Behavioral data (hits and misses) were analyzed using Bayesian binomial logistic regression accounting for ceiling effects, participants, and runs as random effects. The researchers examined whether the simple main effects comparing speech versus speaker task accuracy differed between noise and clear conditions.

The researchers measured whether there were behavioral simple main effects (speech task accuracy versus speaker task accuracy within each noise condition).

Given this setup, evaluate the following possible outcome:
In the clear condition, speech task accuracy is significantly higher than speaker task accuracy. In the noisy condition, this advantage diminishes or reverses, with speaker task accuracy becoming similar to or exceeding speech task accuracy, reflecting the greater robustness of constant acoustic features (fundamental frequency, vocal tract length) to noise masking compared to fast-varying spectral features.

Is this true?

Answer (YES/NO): NO